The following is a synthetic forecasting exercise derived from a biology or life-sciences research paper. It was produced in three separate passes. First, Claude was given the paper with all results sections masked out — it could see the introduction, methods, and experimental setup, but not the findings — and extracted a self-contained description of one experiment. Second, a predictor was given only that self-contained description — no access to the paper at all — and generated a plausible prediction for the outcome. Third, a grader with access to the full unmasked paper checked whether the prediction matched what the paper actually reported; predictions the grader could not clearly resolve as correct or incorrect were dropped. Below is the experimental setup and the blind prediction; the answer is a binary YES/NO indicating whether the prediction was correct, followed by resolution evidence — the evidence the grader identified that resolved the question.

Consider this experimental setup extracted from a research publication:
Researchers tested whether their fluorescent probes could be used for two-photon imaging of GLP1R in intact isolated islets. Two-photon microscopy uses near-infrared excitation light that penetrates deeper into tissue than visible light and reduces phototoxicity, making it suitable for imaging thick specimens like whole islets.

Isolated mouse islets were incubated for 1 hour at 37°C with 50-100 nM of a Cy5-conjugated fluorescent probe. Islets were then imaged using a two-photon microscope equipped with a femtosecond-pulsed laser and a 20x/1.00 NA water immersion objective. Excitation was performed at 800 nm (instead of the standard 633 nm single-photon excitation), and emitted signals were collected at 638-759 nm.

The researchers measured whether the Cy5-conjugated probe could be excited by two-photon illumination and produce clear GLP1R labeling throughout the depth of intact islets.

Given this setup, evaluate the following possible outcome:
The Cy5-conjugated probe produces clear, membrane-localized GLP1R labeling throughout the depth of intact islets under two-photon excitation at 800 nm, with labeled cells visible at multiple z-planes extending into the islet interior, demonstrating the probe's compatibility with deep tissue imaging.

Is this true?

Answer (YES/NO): YES